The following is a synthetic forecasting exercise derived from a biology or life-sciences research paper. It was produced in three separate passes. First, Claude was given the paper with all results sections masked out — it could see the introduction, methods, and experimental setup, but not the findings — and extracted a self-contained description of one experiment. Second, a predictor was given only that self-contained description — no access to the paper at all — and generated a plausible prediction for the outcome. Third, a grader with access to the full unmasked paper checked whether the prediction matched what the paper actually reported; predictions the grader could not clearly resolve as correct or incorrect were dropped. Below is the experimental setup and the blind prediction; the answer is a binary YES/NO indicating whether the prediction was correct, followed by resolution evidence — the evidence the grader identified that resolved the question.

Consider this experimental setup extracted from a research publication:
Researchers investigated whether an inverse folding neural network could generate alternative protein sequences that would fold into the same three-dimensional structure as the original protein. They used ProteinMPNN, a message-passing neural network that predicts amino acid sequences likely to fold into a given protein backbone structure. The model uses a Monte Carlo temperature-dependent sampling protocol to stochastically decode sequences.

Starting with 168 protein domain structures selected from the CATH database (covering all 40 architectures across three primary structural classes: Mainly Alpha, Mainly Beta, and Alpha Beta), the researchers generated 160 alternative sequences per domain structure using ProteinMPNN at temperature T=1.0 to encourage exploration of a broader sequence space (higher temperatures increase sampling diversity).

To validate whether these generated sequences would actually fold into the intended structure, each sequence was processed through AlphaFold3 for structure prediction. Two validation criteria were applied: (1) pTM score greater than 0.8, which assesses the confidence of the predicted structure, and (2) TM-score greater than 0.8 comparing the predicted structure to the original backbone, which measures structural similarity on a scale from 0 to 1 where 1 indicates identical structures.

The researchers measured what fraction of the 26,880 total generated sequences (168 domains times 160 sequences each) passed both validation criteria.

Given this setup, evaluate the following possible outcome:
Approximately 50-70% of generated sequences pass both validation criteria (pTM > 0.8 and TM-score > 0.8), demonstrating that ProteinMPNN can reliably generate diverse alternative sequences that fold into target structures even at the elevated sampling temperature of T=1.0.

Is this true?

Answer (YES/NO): NO